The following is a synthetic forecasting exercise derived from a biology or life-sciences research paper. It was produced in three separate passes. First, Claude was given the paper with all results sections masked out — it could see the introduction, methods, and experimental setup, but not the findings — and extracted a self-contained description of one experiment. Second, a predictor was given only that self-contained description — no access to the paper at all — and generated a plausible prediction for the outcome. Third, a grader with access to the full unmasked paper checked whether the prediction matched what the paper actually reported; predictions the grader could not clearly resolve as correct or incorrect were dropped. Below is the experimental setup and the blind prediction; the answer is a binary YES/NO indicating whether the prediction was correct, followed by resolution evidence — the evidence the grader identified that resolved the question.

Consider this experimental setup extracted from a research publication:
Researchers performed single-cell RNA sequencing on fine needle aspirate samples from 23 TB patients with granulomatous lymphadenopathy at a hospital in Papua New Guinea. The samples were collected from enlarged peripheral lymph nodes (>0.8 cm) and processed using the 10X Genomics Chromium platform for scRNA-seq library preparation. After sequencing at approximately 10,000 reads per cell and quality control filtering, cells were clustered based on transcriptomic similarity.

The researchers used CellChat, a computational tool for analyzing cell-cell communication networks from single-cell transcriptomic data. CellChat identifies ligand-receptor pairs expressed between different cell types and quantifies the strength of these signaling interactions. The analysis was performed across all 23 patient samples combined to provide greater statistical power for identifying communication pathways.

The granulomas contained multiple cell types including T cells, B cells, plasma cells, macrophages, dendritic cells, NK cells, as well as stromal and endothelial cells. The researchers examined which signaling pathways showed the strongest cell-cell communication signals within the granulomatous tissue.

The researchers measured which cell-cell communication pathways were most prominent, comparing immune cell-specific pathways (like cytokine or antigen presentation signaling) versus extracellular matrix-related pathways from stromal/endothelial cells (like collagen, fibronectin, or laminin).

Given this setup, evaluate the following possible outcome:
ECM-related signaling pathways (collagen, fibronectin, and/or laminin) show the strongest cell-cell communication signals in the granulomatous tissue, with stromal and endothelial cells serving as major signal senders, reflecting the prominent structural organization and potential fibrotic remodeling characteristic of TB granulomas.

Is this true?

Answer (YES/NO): YES